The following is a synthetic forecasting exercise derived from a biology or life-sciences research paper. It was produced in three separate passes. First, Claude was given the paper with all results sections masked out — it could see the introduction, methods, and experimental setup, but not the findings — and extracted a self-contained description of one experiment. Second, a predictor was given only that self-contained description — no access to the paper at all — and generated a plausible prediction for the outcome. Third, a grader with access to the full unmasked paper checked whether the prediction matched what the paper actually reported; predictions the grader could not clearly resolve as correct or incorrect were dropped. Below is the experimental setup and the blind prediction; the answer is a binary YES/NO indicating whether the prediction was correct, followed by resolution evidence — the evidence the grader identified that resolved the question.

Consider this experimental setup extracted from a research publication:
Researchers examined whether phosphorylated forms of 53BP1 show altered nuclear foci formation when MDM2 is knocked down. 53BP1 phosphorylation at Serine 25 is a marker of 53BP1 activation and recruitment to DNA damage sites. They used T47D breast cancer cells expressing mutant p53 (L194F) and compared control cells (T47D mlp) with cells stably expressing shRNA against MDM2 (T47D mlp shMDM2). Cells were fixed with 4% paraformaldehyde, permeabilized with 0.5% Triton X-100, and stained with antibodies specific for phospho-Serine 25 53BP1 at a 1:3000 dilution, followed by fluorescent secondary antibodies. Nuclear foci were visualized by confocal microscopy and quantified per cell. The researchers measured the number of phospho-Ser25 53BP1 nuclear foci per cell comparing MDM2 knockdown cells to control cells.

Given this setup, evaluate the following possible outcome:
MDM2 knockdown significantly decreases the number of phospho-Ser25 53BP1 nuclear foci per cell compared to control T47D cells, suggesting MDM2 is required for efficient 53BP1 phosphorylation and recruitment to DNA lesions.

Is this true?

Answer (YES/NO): YES